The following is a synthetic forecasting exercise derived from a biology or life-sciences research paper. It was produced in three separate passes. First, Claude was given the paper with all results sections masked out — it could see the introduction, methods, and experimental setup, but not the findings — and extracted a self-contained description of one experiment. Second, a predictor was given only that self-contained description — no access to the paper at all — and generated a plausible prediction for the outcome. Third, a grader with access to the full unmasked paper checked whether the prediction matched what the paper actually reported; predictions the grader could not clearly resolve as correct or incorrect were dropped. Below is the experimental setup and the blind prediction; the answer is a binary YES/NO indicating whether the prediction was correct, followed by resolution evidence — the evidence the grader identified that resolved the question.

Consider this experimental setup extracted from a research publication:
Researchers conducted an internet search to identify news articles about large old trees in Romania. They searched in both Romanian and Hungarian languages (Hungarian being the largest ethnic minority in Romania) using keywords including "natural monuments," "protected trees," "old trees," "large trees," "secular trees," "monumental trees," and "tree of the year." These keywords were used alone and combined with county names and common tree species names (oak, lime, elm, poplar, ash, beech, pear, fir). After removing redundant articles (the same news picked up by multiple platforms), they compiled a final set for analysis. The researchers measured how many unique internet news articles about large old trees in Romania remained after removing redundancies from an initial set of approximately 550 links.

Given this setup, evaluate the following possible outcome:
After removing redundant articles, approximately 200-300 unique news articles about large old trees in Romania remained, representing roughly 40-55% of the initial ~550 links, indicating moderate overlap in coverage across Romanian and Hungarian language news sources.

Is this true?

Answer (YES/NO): YES